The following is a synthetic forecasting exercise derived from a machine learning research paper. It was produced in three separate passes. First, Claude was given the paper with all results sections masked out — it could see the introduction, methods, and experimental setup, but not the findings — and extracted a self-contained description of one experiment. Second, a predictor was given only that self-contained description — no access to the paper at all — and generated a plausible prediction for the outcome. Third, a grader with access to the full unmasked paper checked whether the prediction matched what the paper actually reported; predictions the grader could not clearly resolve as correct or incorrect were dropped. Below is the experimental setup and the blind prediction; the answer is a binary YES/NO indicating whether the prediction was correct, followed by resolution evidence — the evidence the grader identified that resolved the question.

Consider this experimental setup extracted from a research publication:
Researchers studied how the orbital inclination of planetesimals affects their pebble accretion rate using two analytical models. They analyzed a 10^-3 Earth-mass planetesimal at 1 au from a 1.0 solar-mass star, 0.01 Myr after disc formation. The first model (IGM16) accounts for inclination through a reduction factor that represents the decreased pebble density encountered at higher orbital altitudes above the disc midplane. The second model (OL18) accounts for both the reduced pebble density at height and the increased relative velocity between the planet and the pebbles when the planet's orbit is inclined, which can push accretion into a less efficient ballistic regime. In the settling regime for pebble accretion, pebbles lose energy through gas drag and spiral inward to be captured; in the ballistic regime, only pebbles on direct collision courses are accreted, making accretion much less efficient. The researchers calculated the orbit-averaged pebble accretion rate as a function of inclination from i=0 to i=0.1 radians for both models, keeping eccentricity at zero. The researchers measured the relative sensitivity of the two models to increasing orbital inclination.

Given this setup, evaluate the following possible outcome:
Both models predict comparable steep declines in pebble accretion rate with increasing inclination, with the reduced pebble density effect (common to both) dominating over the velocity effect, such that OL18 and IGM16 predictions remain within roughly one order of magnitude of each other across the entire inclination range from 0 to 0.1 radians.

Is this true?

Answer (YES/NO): NO